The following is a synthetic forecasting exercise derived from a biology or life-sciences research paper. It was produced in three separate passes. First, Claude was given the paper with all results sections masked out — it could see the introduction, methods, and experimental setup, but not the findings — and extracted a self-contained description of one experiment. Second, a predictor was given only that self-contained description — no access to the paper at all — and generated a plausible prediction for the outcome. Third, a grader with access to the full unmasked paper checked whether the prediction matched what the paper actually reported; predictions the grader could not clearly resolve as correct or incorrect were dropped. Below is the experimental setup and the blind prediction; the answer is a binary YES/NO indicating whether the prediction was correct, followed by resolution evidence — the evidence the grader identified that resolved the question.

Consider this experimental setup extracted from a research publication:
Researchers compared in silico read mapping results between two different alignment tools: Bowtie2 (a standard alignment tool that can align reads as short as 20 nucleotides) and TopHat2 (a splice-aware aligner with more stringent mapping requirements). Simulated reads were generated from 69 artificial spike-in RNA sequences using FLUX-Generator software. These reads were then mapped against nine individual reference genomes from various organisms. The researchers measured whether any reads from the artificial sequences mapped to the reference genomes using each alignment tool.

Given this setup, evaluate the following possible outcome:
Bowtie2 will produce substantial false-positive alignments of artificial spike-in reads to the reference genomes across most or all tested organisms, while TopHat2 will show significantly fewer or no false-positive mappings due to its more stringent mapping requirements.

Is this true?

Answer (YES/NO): NO